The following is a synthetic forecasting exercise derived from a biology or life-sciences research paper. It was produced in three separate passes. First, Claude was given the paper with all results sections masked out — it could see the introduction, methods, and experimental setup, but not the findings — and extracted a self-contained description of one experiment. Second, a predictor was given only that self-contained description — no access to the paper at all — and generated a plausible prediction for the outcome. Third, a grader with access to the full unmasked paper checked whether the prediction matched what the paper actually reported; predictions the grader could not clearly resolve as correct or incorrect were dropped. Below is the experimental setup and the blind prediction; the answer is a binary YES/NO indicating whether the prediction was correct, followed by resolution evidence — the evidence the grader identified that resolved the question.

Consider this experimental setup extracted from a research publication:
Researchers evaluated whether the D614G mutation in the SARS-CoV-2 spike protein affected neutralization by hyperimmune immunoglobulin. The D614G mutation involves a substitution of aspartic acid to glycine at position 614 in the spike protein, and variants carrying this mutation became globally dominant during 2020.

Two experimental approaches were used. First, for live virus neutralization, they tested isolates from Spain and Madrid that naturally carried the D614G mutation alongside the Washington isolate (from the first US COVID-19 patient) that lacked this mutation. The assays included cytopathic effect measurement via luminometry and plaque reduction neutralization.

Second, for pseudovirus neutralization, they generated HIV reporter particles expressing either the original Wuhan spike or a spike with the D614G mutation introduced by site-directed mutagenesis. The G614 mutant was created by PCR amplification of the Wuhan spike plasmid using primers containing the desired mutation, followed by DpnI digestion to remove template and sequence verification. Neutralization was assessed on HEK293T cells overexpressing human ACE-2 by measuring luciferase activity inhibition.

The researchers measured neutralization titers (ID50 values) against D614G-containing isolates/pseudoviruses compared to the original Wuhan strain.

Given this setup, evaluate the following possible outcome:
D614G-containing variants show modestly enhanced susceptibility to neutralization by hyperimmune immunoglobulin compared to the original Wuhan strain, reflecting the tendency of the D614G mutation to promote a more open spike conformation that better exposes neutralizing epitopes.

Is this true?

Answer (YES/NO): NO